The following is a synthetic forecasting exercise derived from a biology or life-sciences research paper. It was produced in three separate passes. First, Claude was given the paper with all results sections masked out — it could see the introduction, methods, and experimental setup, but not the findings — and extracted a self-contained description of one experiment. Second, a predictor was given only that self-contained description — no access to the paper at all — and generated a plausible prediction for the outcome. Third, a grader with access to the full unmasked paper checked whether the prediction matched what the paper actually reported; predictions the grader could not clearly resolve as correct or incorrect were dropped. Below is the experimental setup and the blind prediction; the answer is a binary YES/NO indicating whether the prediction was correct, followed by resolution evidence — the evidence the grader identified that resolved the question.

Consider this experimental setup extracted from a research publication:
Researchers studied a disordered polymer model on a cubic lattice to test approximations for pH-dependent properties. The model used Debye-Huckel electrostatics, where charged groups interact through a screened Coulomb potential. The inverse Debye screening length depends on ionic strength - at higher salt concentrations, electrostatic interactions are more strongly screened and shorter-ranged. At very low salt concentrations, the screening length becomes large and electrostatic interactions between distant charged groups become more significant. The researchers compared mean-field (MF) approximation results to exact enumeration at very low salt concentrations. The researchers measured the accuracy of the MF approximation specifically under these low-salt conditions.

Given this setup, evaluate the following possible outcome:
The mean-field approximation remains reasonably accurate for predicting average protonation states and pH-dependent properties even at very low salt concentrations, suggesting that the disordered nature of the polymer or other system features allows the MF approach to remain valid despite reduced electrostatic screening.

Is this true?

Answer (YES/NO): NO